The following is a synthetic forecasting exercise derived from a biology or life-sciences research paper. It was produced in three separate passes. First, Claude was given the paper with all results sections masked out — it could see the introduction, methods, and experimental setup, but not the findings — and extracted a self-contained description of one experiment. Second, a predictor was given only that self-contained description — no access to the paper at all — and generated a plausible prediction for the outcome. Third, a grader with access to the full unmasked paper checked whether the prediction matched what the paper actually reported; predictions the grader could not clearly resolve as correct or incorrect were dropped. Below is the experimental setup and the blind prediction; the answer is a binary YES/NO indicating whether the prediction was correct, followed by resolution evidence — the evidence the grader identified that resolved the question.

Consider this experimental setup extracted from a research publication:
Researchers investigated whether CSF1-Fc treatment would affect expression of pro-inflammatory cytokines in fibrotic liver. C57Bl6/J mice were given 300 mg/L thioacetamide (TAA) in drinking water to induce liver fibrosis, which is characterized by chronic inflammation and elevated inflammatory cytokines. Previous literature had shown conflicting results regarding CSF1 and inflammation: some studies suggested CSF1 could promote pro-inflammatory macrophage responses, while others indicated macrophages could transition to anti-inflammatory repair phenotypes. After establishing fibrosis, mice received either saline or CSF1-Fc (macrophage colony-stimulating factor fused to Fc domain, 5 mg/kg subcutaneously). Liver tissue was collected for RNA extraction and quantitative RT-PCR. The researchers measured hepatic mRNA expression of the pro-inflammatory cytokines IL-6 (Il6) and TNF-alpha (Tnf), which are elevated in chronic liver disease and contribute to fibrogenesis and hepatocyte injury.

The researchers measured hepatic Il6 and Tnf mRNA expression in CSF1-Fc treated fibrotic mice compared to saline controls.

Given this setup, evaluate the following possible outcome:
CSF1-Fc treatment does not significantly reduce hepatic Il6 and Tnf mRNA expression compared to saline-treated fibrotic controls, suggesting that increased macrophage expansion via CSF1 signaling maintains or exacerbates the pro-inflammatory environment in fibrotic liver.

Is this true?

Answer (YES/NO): NO